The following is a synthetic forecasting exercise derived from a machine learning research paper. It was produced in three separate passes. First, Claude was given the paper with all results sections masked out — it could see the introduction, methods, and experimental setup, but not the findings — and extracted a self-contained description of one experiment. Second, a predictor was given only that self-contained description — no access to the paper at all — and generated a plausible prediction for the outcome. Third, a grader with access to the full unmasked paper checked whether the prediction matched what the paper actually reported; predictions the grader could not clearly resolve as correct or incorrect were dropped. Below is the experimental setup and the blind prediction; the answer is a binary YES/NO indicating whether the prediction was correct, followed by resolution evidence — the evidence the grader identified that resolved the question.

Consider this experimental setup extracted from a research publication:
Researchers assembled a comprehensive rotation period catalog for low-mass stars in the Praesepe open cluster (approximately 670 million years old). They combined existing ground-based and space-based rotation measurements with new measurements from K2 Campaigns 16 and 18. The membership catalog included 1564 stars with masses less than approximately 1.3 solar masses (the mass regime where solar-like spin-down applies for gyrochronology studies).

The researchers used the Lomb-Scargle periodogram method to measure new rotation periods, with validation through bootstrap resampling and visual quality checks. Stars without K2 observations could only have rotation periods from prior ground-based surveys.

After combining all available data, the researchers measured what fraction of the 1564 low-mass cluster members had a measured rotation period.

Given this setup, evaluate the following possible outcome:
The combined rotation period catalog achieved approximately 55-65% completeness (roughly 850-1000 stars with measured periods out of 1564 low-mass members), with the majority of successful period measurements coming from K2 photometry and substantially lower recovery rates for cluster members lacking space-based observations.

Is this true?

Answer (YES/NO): NO